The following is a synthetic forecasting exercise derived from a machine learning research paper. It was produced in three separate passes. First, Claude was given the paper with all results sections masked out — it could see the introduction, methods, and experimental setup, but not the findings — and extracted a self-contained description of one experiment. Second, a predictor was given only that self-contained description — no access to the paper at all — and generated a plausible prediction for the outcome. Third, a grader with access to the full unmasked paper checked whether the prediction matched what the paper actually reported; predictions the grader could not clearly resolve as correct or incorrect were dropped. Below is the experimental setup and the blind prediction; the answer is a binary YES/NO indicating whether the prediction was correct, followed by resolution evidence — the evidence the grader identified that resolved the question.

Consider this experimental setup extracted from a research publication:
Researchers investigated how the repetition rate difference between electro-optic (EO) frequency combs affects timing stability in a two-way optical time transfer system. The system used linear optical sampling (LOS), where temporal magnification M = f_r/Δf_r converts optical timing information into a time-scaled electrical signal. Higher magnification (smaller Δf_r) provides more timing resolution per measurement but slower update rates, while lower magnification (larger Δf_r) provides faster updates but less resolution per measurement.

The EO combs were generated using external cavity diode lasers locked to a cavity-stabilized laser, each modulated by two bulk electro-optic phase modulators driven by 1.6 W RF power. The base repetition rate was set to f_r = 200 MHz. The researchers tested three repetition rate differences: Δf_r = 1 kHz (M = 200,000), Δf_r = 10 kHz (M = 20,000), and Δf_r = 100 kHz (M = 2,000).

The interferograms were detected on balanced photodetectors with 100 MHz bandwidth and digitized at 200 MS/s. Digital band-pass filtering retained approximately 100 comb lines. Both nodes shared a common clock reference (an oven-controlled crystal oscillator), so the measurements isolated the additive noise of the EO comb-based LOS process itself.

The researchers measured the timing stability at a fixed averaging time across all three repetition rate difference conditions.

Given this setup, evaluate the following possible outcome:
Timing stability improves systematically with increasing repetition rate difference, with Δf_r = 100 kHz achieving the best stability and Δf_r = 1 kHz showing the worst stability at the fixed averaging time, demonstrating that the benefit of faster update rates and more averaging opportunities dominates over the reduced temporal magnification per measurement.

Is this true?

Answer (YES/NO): NO